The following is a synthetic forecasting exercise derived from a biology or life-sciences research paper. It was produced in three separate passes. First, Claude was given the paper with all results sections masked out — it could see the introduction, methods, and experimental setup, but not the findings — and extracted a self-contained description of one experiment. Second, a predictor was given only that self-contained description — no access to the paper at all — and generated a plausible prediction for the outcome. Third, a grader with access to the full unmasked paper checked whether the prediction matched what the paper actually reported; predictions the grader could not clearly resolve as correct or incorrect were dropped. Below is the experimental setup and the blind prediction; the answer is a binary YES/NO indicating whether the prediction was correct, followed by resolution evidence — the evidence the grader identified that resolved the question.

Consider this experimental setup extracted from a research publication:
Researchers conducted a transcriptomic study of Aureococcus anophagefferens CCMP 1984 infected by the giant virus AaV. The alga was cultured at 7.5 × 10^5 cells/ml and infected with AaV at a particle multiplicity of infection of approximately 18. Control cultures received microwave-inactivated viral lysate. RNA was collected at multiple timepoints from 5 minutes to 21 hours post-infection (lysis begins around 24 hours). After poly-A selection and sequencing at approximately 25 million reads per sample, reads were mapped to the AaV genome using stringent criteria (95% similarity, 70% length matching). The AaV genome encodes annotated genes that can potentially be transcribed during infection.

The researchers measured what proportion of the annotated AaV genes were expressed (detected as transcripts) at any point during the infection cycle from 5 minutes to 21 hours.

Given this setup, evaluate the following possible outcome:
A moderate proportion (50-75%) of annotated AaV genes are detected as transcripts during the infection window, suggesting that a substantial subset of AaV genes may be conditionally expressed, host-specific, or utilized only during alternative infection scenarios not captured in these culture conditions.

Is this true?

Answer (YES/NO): NO